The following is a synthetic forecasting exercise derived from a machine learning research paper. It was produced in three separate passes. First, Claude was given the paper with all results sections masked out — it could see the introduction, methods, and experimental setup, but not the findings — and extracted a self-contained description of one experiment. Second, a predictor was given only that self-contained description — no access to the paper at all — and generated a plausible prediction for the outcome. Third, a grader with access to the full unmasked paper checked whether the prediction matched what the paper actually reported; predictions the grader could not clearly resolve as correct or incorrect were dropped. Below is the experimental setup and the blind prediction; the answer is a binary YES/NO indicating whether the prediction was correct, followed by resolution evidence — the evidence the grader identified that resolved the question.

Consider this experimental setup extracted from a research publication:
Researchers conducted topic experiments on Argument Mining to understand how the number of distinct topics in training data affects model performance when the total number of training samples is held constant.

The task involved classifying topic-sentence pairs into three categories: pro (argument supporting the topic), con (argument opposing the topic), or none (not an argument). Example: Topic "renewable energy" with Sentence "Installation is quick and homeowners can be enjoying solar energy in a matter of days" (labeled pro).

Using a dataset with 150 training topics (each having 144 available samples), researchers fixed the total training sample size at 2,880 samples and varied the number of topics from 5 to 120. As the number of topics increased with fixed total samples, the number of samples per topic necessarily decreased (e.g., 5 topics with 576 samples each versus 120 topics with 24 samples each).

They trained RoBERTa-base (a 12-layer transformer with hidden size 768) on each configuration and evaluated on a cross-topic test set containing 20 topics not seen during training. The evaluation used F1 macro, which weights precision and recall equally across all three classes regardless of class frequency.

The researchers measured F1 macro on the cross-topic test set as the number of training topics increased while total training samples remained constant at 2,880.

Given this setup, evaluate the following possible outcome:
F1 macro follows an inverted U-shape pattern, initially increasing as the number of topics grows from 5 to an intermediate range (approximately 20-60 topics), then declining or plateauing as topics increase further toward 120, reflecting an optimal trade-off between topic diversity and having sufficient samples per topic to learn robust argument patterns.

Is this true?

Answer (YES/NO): NO